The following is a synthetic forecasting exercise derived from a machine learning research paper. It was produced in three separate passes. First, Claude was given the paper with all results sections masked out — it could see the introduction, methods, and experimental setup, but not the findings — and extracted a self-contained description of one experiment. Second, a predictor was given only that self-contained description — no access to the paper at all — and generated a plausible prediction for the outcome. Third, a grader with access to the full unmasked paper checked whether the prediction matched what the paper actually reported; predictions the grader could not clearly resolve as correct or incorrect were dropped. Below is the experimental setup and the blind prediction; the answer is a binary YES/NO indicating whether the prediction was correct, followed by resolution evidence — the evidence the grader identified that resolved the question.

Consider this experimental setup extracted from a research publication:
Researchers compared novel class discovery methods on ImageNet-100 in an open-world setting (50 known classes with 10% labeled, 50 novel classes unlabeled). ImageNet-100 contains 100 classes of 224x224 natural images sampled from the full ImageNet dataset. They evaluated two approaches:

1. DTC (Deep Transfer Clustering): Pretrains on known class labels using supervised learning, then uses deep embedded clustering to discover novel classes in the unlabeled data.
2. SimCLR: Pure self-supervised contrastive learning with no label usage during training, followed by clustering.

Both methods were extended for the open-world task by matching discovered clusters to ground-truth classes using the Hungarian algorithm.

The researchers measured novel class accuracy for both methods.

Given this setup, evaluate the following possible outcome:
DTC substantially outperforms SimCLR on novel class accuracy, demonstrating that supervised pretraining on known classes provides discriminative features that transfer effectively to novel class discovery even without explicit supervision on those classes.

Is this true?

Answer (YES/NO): NO